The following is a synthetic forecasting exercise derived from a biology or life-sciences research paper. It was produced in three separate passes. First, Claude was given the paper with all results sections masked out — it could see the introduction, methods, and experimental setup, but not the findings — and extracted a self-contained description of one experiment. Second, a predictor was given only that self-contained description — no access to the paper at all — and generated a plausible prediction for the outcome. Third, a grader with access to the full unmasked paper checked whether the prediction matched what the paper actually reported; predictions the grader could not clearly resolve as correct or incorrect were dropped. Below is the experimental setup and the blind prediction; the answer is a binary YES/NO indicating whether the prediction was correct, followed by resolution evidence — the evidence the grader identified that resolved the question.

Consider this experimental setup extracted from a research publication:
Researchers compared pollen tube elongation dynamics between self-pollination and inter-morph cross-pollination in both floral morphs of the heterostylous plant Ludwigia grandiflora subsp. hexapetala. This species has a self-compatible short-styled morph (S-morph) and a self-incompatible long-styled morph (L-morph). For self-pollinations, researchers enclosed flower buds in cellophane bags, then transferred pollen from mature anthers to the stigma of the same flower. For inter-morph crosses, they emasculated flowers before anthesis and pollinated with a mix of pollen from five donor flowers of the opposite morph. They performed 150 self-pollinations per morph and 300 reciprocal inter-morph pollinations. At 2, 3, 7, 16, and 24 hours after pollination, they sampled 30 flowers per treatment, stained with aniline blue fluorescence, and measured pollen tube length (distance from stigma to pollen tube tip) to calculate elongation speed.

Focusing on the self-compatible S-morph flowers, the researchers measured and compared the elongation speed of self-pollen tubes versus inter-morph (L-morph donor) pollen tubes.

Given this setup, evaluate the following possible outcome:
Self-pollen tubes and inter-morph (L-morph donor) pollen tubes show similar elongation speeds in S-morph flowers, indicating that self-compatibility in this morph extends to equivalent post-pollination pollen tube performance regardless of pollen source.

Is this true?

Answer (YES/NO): NO